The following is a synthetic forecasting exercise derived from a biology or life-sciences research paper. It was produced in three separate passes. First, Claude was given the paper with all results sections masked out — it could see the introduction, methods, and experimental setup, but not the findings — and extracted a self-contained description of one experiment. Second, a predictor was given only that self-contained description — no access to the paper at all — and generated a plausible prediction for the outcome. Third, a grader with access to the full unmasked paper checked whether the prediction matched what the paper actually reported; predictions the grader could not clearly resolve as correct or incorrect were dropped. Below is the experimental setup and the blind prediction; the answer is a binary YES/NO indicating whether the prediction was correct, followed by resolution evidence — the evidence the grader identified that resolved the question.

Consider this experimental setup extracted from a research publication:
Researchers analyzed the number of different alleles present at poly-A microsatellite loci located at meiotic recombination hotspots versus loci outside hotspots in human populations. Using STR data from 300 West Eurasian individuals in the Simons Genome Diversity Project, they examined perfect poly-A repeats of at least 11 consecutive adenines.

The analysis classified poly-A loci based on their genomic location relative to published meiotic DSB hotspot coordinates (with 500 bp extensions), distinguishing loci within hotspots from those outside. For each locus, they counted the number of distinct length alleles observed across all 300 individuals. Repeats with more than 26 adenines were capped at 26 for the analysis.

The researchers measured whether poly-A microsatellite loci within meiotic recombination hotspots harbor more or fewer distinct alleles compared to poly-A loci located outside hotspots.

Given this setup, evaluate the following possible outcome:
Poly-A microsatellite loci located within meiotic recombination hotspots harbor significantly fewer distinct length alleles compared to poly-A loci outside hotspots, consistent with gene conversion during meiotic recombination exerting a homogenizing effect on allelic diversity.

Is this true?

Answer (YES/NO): NO